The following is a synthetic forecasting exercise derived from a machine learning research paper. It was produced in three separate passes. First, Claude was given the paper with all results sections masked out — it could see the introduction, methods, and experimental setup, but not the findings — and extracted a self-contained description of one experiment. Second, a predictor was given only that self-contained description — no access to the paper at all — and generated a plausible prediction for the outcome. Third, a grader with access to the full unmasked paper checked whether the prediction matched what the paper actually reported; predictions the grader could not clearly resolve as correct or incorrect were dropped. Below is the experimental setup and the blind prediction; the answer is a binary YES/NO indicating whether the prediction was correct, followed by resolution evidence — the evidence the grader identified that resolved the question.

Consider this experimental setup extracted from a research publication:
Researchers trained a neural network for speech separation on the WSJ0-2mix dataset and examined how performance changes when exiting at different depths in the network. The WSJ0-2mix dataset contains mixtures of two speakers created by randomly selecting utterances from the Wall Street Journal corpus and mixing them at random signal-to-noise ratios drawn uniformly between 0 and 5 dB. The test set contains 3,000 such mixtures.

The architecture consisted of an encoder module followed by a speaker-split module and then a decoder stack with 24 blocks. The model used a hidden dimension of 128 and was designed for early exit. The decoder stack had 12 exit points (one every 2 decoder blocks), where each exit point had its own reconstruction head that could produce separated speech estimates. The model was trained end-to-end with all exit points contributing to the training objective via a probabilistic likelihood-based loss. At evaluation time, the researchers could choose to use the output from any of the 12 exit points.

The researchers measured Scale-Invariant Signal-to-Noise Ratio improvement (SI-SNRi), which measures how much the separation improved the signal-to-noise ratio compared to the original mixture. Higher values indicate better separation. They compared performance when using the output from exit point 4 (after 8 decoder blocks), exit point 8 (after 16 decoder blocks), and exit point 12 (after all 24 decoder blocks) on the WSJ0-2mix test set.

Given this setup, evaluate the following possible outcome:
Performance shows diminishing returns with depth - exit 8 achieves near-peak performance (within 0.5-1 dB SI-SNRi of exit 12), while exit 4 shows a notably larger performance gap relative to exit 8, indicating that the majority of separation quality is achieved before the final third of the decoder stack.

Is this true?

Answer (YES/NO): NO